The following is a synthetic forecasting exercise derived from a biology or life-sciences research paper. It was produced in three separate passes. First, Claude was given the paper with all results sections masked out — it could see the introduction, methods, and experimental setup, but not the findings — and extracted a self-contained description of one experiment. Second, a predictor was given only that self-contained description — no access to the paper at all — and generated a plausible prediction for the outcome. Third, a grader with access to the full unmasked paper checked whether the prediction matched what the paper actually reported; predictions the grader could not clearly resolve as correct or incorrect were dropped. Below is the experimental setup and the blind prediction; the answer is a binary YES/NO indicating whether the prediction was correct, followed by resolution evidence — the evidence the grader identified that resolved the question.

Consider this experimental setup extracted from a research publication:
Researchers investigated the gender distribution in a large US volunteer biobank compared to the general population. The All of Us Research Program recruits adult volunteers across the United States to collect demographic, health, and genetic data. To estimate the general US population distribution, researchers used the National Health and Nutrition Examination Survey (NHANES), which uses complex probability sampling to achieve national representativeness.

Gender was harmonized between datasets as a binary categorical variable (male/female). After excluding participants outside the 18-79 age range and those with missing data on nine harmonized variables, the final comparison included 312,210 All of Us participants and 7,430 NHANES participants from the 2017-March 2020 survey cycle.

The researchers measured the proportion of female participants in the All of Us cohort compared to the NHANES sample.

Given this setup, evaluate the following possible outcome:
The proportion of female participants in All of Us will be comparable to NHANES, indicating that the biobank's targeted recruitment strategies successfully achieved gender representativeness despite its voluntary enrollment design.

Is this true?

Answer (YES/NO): NO